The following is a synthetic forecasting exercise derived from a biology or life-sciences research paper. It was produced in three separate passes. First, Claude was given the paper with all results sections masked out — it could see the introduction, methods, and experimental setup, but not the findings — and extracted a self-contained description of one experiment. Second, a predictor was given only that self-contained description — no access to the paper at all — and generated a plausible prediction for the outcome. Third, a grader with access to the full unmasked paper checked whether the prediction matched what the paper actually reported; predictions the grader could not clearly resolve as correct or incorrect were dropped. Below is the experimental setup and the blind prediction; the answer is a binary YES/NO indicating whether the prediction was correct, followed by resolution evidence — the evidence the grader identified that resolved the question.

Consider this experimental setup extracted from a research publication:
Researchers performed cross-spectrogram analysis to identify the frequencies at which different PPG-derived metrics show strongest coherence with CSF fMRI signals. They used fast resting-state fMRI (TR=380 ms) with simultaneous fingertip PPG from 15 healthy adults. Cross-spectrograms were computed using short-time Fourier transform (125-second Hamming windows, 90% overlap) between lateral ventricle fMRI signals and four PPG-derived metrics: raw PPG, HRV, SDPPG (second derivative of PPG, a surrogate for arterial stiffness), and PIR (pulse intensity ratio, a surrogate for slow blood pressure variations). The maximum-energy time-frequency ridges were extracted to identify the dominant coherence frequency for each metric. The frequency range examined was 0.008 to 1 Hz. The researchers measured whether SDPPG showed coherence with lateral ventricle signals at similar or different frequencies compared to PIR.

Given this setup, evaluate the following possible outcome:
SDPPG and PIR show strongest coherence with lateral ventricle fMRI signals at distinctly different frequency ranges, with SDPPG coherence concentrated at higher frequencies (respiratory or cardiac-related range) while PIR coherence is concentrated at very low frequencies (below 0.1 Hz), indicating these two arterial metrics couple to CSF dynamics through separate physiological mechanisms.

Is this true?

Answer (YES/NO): YES